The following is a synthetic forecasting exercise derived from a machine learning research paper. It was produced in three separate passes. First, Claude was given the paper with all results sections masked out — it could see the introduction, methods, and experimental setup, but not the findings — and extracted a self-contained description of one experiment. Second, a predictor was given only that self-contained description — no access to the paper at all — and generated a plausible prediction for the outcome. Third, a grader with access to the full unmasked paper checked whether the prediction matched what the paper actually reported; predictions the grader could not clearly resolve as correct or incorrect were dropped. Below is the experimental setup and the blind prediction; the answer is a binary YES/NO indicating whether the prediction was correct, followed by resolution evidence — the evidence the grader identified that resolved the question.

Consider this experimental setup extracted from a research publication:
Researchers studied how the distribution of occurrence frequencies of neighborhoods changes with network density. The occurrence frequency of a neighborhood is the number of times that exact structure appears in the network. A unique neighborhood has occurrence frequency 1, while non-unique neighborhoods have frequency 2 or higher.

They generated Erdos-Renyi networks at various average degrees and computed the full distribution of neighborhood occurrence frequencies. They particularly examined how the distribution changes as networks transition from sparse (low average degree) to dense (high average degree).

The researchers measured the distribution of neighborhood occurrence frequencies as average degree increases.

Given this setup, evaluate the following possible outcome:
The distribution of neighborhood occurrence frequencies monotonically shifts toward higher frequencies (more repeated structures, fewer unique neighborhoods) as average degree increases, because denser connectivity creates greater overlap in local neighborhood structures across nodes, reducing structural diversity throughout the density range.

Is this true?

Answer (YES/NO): NO